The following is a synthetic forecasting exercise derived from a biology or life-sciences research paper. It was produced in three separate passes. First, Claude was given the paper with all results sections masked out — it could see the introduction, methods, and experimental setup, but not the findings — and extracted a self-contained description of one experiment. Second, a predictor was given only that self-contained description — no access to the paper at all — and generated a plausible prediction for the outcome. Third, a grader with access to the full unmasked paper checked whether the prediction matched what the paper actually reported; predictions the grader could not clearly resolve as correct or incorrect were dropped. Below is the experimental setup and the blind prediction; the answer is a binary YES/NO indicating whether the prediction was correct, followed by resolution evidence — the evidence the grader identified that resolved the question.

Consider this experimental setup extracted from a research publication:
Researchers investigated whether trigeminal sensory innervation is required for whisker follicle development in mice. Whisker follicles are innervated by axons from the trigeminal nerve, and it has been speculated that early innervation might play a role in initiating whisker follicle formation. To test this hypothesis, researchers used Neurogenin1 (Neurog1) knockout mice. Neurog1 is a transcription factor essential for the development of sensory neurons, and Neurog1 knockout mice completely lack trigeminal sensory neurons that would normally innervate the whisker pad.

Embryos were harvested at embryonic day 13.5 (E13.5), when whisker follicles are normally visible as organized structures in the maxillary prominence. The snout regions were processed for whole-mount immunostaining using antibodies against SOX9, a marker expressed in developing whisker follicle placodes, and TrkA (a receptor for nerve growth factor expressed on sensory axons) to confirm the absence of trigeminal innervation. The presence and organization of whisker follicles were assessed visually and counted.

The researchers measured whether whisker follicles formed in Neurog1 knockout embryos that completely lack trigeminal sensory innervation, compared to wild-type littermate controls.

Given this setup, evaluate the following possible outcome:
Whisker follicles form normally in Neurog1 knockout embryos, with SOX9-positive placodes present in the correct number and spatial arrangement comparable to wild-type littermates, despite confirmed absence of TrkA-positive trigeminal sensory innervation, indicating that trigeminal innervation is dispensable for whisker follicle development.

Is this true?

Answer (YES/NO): YES